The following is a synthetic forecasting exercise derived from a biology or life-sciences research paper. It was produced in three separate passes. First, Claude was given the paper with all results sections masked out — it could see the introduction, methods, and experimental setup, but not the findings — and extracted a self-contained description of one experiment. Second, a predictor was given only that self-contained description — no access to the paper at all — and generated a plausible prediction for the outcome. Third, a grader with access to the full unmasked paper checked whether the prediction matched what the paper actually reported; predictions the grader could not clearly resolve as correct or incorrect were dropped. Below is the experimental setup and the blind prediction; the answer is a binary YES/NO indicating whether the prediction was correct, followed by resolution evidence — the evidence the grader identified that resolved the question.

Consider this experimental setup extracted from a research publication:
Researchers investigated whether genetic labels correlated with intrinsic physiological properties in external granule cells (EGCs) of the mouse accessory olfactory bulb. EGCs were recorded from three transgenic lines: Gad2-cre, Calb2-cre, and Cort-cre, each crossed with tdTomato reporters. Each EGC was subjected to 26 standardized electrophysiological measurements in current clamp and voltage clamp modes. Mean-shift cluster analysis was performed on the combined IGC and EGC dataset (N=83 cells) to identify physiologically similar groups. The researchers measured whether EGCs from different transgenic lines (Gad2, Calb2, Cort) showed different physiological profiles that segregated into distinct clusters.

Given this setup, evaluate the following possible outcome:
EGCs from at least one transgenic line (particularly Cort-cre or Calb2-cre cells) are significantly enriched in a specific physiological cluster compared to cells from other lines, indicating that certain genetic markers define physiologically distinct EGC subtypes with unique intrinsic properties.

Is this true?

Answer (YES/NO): NO